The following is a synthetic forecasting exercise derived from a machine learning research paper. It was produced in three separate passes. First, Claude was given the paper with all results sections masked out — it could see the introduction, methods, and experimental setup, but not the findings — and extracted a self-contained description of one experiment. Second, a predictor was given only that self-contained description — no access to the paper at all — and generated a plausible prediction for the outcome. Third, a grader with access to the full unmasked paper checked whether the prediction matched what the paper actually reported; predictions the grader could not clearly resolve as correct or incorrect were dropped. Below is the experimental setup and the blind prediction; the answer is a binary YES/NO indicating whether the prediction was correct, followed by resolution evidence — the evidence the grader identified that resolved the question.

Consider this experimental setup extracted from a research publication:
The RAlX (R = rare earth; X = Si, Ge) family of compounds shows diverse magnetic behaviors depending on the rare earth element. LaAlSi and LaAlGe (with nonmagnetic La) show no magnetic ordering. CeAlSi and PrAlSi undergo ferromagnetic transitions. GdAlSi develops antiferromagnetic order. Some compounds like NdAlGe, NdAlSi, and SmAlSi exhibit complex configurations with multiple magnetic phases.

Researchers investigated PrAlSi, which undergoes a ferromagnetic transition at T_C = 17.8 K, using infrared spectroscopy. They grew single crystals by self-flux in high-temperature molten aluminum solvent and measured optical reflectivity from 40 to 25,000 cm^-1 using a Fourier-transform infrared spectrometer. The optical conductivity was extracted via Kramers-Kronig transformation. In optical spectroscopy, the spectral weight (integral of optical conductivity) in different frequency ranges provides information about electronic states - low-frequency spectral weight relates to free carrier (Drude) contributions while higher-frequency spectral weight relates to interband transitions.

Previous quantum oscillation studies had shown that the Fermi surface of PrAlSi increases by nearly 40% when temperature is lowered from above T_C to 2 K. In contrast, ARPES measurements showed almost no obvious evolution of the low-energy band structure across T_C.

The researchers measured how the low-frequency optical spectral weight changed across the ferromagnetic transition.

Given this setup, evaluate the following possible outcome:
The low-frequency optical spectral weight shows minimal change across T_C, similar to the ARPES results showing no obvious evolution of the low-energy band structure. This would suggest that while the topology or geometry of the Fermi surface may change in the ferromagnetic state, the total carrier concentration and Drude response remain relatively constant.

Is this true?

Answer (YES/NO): NO